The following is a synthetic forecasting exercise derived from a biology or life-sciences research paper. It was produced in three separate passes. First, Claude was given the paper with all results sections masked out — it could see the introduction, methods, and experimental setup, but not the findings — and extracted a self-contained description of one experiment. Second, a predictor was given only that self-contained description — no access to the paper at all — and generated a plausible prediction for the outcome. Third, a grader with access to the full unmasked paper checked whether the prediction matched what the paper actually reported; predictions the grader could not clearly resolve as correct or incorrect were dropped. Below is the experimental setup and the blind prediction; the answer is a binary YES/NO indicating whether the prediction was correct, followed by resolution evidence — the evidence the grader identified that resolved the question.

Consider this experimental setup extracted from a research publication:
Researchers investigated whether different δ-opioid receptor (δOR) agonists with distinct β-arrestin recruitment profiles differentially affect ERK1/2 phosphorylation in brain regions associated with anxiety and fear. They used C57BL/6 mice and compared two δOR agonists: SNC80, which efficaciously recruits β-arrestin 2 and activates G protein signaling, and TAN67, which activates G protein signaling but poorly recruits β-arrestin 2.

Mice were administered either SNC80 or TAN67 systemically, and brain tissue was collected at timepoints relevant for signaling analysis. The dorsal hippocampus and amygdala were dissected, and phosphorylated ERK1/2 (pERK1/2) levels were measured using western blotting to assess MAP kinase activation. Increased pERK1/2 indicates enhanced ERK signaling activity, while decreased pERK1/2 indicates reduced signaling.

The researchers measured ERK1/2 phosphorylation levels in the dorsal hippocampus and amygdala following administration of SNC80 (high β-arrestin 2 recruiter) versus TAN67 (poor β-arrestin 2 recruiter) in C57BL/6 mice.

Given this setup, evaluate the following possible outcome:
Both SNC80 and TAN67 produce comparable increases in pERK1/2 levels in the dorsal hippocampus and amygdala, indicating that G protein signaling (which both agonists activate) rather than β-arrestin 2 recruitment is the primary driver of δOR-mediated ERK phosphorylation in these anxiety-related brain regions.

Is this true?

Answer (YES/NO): NO